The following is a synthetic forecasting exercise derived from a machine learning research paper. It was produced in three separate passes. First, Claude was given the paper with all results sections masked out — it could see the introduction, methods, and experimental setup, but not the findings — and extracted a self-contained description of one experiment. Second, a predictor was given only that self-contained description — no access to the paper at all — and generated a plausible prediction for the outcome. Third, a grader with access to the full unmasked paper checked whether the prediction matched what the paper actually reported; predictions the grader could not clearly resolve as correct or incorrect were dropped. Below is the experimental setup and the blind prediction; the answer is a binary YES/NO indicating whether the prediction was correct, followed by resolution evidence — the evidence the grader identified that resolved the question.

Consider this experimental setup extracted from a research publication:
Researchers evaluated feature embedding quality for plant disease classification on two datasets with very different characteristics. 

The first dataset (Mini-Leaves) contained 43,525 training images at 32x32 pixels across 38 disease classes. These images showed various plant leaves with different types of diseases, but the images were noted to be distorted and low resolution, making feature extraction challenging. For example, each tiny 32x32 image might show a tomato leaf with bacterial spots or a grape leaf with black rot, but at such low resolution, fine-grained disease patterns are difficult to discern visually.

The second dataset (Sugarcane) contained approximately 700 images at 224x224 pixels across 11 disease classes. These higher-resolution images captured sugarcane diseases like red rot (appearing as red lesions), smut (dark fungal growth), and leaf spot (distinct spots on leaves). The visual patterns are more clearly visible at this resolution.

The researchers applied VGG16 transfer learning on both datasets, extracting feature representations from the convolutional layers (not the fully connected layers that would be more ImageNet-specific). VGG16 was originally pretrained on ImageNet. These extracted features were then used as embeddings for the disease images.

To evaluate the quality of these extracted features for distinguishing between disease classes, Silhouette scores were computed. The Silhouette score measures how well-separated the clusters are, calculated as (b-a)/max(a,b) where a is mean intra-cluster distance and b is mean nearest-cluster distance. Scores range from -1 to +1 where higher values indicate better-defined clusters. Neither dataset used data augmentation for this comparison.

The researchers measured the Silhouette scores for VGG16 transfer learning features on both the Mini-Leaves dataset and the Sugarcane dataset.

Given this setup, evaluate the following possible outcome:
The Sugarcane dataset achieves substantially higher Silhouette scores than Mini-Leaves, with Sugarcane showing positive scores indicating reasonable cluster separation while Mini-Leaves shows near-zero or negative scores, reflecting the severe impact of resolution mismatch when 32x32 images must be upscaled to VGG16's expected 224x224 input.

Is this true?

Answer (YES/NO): NO